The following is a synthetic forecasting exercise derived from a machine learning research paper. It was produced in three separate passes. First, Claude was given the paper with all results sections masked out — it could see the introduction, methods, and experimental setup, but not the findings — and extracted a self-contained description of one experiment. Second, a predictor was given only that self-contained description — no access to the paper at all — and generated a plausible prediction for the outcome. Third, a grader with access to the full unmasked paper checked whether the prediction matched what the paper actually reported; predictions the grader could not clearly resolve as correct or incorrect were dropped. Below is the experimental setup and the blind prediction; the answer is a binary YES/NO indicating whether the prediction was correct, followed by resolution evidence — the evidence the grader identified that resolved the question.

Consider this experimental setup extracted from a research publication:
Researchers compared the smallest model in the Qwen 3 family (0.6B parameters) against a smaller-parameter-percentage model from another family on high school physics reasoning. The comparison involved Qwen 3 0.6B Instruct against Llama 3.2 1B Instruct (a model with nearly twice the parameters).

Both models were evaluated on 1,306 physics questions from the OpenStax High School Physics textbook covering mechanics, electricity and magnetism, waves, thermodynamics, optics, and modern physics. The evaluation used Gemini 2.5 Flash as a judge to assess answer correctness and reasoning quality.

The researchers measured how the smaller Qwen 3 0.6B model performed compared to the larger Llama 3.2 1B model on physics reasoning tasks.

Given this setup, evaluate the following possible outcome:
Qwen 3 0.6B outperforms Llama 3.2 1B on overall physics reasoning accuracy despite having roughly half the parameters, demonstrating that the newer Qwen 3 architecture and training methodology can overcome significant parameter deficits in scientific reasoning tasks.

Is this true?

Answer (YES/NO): YES